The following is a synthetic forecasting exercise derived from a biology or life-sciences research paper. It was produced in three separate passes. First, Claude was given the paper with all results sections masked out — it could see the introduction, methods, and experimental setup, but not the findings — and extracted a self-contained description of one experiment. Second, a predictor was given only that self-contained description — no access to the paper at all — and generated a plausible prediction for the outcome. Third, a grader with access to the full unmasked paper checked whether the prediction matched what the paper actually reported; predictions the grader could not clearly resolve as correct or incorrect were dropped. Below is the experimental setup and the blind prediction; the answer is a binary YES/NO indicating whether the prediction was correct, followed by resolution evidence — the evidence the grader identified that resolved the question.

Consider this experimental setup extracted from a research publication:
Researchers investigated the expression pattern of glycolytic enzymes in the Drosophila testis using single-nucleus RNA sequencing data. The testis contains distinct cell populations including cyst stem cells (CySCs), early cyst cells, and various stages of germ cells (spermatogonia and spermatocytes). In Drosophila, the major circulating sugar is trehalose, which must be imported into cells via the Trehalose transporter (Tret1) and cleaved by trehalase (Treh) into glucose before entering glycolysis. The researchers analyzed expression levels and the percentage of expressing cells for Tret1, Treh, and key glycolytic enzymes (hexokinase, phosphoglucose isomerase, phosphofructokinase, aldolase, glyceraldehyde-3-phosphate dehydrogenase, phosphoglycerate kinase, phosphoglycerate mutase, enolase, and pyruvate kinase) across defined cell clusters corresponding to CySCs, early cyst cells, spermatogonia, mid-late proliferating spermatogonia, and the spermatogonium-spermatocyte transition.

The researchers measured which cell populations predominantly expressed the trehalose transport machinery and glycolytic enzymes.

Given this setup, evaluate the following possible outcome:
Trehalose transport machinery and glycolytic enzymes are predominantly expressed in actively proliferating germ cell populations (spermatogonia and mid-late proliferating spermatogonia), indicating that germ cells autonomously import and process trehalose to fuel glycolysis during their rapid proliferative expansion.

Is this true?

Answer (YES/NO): NO